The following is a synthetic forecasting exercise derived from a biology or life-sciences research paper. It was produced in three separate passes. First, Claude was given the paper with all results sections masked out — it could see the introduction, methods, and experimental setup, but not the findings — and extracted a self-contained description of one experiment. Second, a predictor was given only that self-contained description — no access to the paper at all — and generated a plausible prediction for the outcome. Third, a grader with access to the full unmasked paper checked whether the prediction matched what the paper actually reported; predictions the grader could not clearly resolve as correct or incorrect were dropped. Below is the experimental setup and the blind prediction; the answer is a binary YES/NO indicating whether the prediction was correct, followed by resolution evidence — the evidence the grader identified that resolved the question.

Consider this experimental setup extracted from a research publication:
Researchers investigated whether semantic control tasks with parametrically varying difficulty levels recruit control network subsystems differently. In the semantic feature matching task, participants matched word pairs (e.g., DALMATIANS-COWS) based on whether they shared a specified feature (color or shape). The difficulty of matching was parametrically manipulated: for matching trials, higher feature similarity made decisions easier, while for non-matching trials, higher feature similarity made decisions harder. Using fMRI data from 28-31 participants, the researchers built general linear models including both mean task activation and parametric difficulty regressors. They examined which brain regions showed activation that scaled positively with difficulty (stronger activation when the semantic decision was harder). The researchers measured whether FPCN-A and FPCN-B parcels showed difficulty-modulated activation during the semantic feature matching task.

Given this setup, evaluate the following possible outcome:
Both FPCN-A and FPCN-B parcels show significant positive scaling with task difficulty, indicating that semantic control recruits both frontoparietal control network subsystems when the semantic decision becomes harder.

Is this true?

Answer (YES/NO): NO